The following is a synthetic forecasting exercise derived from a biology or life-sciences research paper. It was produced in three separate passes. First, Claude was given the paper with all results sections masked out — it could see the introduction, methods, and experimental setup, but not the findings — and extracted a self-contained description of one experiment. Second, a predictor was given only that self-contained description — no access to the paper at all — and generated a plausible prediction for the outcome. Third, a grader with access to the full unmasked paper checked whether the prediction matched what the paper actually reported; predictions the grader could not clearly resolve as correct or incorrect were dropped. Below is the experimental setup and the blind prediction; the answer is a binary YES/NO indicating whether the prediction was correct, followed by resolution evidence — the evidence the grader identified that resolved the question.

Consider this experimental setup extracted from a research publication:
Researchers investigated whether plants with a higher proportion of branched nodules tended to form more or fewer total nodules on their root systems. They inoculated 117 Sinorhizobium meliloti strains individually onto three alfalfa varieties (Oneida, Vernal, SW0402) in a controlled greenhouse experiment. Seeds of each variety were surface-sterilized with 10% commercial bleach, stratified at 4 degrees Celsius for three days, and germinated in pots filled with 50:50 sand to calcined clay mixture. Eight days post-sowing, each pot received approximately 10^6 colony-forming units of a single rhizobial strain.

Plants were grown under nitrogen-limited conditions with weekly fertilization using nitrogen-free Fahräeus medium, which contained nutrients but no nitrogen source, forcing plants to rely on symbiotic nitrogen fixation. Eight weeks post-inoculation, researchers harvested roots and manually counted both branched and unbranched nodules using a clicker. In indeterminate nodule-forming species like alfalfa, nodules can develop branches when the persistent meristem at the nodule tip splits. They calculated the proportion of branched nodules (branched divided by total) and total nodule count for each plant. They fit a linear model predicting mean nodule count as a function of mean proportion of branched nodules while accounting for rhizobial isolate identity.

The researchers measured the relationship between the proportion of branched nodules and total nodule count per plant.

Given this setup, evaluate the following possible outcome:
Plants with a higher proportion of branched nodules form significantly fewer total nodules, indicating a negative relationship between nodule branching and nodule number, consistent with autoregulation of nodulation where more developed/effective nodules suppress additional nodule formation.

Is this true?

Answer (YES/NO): YES